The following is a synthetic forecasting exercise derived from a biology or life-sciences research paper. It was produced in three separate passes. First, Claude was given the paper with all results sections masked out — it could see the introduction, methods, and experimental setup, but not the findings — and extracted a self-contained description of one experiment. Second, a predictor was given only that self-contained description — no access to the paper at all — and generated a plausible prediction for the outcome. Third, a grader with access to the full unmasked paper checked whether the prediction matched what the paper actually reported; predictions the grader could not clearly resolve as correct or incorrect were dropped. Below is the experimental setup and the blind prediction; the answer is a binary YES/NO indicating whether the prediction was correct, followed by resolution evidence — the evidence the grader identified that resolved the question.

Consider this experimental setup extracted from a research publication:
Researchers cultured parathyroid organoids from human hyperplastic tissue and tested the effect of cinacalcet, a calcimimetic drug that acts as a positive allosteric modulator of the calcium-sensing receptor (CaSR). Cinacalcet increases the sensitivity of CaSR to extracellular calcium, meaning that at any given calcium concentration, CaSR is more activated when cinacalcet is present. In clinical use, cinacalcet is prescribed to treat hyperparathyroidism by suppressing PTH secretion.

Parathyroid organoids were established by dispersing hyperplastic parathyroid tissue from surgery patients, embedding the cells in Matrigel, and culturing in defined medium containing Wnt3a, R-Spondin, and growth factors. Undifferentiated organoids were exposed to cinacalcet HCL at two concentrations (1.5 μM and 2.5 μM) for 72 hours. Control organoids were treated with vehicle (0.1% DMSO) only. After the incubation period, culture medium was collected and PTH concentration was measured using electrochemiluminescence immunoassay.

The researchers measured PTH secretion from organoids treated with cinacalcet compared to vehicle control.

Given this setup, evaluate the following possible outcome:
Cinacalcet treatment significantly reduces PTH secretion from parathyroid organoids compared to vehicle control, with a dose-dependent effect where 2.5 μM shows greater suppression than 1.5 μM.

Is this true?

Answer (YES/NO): NO